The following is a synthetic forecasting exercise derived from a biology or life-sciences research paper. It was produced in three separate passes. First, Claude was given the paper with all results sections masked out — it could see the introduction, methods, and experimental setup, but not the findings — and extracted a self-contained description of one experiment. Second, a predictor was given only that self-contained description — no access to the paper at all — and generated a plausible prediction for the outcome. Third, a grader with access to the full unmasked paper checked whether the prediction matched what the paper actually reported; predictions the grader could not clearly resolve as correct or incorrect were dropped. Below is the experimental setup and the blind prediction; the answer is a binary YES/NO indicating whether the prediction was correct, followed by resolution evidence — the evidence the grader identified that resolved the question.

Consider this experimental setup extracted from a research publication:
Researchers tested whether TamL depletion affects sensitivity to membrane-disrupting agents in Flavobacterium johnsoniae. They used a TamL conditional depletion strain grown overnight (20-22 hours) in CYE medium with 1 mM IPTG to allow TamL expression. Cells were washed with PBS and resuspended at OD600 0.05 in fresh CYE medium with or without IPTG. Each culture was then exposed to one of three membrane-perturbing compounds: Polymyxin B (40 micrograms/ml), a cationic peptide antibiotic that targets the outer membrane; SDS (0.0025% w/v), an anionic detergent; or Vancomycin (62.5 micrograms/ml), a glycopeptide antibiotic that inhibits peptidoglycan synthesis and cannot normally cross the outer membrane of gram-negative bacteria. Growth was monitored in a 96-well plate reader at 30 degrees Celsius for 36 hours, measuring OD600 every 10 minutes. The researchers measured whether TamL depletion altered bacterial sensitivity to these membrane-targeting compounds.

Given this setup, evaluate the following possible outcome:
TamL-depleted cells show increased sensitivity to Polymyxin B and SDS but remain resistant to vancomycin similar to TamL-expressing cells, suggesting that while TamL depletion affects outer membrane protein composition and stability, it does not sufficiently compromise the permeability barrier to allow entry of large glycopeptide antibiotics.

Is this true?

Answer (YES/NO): NO